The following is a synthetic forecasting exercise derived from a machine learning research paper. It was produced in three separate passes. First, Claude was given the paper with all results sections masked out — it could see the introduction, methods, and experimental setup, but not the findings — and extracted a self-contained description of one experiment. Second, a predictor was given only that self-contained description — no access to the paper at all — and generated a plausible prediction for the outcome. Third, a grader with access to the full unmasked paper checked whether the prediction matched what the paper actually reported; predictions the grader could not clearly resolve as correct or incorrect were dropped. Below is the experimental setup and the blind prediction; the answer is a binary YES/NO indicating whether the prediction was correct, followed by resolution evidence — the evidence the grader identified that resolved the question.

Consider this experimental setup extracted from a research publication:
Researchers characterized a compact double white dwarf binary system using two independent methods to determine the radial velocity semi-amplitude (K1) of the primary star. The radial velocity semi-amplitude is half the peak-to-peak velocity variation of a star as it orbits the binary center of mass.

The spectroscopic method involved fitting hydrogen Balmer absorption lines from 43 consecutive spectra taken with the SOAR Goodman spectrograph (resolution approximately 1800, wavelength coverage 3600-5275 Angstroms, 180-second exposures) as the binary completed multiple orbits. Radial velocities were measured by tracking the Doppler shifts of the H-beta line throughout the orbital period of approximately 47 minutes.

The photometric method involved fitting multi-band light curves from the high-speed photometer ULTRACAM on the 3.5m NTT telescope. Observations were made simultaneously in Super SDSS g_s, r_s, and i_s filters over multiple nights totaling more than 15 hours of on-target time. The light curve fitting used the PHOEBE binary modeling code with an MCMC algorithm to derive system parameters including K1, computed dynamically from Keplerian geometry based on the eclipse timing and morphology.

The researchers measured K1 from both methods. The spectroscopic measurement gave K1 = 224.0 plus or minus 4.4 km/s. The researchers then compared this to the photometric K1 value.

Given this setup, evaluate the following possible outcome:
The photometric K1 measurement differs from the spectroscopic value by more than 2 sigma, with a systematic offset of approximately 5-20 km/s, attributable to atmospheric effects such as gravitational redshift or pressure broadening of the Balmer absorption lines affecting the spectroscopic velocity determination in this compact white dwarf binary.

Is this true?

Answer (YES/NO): NO